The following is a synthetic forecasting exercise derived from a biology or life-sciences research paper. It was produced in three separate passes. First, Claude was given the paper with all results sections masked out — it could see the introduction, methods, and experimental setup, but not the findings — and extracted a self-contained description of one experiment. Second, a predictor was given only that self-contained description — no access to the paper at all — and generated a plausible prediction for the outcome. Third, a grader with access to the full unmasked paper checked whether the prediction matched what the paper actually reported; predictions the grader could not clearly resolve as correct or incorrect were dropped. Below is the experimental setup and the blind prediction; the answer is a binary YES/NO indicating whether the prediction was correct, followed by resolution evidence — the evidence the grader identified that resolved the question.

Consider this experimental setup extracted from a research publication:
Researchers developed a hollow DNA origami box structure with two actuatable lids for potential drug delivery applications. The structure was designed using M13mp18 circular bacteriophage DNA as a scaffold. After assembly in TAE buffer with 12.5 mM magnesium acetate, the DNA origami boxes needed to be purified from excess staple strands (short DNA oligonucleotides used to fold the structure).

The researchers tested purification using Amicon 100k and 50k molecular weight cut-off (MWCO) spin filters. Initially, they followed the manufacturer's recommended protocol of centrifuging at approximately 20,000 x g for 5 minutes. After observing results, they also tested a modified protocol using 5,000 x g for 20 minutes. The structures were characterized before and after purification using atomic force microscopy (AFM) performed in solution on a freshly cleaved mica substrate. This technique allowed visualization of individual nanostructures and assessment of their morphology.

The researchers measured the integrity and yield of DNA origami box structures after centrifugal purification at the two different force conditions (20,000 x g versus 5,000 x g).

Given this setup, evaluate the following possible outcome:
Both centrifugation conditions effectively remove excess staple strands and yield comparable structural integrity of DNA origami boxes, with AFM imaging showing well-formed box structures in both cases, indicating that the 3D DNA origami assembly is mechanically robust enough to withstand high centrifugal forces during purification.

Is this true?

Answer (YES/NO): NO